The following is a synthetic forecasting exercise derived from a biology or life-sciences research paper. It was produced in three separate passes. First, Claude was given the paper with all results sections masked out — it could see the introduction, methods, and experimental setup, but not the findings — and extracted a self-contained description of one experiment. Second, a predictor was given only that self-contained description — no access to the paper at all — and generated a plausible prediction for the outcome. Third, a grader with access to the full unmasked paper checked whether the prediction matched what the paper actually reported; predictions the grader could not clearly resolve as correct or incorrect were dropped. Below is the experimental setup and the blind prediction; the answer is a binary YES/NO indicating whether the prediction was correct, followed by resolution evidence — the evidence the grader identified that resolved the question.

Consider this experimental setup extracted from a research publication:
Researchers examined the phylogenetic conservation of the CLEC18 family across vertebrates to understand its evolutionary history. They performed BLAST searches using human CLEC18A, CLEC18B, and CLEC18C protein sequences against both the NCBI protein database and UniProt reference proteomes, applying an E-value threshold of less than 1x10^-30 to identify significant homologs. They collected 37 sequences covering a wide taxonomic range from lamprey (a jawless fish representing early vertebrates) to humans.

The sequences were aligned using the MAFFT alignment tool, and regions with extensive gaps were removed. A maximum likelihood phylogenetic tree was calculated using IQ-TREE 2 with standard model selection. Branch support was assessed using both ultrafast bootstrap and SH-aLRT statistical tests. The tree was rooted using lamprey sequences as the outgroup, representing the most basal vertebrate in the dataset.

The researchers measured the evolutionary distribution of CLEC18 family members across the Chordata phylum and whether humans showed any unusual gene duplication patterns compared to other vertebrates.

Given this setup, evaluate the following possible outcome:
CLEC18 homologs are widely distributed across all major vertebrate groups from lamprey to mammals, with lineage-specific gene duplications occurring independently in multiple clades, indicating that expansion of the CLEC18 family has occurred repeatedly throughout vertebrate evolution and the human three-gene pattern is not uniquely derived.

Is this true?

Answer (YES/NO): NO